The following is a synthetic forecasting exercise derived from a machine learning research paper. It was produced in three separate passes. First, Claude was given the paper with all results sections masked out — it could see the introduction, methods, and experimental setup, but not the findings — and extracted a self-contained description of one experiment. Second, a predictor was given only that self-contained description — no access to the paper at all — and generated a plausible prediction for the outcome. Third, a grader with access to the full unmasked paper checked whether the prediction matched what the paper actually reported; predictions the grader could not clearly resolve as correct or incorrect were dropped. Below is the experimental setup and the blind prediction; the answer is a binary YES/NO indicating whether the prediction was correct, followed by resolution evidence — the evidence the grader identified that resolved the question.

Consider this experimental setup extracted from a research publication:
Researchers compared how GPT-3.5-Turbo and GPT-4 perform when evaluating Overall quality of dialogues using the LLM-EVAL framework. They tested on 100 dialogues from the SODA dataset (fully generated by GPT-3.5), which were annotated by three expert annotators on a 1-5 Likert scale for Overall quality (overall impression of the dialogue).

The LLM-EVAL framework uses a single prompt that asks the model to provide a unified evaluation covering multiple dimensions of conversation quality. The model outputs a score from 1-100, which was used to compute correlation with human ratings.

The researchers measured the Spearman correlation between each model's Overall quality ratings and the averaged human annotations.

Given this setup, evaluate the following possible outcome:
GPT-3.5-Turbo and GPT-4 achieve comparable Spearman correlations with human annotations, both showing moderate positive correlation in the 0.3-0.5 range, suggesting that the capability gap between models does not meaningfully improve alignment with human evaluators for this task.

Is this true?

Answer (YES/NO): NO